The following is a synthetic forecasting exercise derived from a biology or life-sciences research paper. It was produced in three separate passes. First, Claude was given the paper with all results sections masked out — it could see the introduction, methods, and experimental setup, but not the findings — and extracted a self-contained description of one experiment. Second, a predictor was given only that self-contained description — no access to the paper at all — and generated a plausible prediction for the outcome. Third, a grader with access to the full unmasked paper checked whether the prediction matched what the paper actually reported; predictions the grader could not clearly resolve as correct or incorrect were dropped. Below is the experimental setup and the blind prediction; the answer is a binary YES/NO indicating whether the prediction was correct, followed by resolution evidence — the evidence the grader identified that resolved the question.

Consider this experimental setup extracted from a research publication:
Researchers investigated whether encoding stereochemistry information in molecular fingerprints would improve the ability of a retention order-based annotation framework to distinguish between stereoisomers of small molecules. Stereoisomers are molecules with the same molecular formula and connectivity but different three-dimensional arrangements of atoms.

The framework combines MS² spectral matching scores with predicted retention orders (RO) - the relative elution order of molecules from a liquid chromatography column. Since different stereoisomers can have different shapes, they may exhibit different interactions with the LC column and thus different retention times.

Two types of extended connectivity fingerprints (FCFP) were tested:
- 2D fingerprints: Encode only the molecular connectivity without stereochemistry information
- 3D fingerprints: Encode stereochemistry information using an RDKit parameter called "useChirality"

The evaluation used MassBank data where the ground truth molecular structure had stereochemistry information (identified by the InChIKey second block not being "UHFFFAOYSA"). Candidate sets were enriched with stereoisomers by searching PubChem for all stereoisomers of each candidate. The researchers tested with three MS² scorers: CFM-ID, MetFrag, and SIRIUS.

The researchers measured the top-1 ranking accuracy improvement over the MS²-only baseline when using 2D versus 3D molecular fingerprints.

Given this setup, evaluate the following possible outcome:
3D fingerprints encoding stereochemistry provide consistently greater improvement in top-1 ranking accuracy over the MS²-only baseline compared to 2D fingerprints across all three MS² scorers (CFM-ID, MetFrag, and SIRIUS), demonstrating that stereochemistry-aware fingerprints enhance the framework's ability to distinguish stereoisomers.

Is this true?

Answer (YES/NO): YES